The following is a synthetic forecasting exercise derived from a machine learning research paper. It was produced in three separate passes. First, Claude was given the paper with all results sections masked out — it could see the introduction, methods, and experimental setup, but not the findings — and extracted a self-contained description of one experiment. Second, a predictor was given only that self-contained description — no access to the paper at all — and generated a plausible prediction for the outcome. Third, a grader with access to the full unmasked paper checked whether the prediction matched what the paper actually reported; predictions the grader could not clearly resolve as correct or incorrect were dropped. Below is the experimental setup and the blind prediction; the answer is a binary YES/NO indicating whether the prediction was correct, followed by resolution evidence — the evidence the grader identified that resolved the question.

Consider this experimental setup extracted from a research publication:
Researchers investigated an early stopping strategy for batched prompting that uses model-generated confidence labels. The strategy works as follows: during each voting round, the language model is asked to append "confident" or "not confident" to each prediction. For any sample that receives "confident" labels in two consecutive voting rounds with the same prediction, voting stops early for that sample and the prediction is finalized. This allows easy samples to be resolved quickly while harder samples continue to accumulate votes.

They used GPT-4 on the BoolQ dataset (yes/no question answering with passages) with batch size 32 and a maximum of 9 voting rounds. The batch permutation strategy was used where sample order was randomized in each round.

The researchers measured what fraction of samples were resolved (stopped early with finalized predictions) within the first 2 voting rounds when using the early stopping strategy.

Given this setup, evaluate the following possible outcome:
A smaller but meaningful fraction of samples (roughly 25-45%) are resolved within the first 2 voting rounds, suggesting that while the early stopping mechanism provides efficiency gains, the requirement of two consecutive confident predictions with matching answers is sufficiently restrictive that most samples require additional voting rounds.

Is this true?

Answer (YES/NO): NO